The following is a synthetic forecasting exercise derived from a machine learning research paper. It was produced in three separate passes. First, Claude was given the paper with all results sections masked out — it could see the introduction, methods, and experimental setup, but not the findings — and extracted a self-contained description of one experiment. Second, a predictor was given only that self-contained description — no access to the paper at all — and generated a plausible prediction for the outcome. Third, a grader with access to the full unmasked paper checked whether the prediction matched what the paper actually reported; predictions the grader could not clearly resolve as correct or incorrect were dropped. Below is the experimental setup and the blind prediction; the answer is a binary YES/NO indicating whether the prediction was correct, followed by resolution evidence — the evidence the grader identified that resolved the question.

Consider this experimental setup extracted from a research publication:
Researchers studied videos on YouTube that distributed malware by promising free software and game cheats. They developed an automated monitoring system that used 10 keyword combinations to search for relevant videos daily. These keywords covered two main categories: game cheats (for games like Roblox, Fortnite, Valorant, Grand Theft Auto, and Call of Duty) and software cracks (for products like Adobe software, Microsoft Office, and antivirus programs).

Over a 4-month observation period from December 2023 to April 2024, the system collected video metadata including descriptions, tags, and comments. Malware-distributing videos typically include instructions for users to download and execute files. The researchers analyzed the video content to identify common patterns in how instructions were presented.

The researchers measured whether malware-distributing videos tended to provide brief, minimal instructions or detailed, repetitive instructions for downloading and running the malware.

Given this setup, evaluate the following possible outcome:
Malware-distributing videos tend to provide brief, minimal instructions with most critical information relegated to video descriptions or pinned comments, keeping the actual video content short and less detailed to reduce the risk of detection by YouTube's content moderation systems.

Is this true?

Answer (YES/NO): NO